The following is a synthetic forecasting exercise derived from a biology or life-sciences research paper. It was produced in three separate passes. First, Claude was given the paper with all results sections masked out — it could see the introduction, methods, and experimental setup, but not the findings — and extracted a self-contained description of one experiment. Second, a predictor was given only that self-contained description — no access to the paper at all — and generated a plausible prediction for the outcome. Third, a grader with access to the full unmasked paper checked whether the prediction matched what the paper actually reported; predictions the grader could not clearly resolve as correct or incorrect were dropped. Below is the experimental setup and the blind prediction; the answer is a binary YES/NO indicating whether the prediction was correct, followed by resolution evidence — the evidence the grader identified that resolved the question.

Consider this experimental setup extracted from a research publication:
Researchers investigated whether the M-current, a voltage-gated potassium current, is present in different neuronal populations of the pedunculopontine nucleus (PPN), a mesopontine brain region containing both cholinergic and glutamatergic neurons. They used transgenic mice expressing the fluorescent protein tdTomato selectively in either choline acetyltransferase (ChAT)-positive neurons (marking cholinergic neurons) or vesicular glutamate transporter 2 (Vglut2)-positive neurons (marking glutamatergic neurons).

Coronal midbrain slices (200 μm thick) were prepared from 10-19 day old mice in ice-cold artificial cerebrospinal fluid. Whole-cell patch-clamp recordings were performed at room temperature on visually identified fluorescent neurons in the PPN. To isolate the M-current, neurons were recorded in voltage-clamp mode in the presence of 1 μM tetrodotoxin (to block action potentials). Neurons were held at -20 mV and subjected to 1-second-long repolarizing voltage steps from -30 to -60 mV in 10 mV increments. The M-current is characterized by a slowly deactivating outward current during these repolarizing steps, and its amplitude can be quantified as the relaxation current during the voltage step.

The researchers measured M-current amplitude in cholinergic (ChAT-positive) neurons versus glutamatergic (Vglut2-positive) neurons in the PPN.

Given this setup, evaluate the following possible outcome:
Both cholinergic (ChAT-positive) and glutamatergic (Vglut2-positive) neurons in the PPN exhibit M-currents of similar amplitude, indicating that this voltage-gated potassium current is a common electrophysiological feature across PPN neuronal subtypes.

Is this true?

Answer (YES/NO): NO